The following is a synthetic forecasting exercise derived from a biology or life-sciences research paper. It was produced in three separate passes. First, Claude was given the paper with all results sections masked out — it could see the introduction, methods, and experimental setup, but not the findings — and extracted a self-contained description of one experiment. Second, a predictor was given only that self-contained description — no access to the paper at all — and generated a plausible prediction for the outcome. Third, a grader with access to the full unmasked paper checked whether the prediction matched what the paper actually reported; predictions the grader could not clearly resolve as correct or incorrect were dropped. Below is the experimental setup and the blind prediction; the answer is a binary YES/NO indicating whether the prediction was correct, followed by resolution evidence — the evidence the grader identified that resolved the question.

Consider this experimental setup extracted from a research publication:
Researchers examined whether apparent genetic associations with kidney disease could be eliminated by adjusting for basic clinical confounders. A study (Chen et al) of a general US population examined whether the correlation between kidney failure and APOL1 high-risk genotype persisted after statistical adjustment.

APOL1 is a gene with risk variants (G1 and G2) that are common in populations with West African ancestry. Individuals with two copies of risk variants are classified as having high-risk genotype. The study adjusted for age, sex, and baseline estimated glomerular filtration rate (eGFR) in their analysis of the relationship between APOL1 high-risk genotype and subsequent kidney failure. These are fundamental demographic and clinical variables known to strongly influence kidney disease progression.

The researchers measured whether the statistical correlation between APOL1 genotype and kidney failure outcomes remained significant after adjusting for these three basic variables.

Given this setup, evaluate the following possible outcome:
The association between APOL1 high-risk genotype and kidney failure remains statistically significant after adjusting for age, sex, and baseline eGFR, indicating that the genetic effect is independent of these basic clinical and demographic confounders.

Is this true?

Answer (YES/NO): NO